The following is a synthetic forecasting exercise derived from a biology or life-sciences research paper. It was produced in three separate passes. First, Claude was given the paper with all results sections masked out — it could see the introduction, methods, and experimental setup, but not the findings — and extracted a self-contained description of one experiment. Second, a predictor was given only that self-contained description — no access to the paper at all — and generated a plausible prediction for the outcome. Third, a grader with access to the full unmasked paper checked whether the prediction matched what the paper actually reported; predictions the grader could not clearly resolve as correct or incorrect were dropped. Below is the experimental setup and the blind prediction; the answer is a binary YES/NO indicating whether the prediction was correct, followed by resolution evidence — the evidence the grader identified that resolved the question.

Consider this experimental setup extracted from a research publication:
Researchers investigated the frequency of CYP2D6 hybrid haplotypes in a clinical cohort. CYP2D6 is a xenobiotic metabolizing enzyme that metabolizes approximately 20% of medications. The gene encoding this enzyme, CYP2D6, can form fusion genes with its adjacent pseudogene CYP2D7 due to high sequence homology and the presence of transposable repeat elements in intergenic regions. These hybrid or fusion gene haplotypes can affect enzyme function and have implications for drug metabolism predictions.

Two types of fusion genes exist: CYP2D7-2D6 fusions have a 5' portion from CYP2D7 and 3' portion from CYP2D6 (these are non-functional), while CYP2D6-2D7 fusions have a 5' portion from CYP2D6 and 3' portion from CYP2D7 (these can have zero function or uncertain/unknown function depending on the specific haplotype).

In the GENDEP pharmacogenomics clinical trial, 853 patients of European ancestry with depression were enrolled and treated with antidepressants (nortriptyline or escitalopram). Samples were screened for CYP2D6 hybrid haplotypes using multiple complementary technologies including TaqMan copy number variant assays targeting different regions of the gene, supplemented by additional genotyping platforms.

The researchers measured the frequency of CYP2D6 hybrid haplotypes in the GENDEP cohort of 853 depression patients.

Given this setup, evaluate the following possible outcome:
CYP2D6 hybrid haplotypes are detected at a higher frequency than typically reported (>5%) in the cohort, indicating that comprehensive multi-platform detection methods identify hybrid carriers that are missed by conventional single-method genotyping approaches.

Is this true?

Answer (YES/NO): NO